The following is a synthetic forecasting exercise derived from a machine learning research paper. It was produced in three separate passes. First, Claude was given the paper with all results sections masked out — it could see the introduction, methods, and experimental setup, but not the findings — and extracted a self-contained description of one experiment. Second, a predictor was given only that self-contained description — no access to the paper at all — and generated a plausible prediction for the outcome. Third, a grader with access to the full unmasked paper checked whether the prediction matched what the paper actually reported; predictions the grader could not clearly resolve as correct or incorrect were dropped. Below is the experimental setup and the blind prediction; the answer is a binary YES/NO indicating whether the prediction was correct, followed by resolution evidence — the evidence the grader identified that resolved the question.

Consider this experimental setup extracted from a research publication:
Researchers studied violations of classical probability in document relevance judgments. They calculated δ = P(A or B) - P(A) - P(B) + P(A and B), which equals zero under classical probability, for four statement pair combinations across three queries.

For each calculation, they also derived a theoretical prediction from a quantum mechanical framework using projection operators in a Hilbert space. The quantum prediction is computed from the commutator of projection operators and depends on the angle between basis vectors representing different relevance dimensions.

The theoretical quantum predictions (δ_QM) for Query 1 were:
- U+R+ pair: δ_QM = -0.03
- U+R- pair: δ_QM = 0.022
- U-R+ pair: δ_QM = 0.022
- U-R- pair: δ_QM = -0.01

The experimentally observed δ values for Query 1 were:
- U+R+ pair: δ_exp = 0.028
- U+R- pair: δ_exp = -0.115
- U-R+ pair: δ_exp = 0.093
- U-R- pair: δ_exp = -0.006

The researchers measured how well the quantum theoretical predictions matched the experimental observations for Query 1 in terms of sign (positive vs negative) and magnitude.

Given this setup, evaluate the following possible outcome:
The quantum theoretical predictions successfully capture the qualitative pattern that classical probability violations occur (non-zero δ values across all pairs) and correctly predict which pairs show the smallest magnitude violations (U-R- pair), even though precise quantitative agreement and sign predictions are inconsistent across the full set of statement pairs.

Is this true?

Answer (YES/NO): YES